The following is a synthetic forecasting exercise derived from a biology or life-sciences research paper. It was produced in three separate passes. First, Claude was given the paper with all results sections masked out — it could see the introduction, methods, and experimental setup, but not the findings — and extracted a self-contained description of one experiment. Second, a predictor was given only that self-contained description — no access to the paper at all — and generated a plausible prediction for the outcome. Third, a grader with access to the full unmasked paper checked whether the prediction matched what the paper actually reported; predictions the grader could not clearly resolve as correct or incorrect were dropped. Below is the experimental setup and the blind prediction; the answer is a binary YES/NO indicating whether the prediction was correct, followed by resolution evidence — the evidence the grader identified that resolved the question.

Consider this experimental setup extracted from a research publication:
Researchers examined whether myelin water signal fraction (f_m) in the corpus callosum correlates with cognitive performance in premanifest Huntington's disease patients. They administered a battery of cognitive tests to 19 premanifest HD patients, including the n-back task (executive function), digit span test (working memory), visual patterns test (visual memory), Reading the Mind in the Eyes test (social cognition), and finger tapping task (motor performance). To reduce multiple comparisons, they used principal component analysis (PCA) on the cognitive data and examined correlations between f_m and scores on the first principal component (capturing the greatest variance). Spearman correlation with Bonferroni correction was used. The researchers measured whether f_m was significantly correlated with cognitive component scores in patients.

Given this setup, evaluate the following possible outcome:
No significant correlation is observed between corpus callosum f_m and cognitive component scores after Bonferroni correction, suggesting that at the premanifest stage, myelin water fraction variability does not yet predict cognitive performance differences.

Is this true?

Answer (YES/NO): NO